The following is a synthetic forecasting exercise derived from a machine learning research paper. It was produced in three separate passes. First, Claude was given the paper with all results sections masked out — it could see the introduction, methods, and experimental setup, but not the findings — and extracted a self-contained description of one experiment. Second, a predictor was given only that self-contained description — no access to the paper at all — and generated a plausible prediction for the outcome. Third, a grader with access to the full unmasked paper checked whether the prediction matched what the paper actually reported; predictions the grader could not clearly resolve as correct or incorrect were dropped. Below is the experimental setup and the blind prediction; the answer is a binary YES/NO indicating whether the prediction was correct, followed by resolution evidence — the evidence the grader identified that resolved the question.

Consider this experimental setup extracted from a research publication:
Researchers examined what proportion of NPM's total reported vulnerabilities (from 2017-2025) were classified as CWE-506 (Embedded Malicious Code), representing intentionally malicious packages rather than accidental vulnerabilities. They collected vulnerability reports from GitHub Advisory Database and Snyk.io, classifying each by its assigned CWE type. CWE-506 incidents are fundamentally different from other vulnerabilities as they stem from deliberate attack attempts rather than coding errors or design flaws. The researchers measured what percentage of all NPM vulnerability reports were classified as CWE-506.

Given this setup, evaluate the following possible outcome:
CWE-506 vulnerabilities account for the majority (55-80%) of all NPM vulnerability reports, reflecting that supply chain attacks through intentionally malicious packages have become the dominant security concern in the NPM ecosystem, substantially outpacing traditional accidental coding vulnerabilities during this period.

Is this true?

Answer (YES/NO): NO